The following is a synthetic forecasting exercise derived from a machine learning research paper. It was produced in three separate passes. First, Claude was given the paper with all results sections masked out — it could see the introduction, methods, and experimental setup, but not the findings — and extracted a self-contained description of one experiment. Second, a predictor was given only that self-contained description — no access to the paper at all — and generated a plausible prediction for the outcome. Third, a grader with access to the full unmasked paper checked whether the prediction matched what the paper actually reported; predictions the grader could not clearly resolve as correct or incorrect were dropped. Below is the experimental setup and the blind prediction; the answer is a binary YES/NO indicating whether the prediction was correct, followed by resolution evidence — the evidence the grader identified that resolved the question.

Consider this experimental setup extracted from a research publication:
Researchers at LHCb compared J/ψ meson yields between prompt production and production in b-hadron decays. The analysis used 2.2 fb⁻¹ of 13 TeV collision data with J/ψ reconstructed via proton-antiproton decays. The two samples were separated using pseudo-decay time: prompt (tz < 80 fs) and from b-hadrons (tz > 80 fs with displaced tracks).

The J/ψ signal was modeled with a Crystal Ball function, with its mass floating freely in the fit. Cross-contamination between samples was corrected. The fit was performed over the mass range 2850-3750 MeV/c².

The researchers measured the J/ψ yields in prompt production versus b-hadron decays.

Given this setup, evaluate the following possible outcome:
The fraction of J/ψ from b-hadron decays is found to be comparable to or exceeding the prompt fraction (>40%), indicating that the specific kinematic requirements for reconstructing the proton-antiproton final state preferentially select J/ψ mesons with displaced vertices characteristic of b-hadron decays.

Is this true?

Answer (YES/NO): NO